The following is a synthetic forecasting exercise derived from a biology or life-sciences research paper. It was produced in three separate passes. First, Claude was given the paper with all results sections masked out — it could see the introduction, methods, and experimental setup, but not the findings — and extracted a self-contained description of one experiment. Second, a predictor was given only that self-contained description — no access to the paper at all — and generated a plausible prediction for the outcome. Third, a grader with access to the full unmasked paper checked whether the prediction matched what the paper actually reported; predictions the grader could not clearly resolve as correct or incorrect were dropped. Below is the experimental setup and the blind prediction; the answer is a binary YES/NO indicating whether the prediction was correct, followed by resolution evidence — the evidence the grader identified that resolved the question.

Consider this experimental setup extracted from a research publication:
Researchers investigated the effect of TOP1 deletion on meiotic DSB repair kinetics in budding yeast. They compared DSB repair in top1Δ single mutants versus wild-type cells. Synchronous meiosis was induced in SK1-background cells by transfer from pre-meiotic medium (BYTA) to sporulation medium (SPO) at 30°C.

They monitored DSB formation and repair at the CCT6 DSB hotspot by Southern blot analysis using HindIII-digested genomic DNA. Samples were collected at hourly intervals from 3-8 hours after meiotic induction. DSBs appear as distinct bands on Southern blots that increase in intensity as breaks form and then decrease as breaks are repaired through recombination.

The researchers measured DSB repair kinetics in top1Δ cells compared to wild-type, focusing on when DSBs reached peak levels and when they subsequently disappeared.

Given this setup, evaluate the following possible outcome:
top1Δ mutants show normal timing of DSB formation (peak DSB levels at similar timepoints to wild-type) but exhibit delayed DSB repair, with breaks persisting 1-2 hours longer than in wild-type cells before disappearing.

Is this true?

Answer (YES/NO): NO